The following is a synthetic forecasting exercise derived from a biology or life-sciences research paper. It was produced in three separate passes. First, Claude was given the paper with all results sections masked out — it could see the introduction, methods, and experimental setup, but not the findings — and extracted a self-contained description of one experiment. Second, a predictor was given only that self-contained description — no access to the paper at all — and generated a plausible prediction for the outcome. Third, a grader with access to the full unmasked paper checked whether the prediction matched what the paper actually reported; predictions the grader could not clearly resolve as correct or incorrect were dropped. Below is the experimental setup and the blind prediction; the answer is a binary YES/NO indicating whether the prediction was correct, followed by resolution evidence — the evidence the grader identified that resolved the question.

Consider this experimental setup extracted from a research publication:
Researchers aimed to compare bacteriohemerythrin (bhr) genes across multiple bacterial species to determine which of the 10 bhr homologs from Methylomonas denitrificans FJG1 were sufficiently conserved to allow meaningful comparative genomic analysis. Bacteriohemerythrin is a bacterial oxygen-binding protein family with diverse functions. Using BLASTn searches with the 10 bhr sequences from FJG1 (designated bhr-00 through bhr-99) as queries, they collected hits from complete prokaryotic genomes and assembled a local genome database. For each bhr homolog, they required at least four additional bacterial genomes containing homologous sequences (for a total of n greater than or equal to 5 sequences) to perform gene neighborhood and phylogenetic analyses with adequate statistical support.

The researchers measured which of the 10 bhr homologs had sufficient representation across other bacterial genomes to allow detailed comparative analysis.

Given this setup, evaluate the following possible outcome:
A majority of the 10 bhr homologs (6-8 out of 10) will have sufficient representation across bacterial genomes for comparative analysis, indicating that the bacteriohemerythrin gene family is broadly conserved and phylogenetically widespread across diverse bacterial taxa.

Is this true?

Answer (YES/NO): NO